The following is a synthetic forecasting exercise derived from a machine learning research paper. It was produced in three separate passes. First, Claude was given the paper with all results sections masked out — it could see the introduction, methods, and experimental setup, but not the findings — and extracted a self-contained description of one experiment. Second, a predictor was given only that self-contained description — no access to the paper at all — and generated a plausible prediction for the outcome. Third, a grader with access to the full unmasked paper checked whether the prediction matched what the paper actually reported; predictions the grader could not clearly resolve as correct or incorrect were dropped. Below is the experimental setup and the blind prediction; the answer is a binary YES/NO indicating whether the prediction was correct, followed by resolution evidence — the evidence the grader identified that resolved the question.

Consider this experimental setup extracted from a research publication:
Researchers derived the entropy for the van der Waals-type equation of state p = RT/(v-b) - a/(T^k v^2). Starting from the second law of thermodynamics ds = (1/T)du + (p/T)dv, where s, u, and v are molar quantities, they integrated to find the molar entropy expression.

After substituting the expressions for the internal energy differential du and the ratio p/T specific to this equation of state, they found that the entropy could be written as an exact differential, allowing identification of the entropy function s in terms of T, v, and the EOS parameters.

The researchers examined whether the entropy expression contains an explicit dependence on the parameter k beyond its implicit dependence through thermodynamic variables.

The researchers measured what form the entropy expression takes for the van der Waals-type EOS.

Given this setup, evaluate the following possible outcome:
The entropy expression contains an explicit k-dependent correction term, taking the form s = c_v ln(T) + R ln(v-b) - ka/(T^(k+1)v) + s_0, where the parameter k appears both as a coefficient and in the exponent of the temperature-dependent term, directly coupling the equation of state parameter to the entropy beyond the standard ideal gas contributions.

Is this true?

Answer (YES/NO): NO